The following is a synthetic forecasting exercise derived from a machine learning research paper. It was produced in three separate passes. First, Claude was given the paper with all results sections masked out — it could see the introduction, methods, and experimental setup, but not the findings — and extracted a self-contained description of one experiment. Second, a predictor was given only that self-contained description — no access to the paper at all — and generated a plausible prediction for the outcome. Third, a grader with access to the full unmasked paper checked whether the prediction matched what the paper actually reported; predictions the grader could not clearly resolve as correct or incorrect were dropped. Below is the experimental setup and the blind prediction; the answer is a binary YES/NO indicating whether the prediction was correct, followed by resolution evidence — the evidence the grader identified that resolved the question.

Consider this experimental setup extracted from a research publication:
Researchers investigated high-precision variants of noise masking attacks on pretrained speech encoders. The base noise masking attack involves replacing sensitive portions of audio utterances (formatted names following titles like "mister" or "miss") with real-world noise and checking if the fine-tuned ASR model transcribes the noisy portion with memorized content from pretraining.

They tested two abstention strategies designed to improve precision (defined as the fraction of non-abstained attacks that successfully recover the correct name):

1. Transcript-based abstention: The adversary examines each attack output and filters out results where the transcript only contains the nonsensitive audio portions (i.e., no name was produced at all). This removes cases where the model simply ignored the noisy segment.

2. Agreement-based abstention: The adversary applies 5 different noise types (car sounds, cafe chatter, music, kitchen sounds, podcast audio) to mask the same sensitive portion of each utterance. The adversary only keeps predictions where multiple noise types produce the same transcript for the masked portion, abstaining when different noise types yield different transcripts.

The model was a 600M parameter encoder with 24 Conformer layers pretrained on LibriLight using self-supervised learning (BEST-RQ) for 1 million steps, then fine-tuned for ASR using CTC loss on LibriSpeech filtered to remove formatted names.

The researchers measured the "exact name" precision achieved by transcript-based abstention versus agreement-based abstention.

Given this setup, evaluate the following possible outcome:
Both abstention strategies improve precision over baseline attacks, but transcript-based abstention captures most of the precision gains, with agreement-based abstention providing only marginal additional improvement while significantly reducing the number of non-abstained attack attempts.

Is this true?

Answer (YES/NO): NO